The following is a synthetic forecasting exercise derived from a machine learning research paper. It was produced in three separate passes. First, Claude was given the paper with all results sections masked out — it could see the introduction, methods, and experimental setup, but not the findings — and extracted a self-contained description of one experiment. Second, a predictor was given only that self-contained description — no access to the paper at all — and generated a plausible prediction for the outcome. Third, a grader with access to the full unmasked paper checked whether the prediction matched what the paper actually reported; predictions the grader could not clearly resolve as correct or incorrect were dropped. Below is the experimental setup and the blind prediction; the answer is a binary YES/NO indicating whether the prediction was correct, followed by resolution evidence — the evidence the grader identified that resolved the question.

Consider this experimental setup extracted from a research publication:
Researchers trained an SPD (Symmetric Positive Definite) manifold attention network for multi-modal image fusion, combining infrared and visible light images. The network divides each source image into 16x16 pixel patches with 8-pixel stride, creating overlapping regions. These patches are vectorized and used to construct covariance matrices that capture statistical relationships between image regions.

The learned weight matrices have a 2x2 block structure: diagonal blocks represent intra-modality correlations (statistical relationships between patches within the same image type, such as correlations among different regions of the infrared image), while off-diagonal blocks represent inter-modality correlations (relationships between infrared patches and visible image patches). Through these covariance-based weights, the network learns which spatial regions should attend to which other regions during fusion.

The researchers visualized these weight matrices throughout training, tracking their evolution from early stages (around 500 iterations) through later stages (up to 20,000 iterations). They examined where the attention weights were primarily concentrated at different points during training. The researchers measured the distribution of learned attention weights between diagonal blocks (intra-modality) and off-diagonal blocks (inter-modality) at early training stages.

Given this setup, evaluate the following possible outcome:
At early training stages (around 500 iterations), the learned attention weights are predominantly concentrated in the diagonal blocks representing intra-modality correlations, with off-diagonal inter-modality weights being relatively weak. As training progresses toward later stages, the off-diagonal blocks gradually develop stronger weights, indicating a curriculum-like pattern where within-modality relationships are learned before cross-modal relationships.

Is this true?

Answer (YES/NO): YES